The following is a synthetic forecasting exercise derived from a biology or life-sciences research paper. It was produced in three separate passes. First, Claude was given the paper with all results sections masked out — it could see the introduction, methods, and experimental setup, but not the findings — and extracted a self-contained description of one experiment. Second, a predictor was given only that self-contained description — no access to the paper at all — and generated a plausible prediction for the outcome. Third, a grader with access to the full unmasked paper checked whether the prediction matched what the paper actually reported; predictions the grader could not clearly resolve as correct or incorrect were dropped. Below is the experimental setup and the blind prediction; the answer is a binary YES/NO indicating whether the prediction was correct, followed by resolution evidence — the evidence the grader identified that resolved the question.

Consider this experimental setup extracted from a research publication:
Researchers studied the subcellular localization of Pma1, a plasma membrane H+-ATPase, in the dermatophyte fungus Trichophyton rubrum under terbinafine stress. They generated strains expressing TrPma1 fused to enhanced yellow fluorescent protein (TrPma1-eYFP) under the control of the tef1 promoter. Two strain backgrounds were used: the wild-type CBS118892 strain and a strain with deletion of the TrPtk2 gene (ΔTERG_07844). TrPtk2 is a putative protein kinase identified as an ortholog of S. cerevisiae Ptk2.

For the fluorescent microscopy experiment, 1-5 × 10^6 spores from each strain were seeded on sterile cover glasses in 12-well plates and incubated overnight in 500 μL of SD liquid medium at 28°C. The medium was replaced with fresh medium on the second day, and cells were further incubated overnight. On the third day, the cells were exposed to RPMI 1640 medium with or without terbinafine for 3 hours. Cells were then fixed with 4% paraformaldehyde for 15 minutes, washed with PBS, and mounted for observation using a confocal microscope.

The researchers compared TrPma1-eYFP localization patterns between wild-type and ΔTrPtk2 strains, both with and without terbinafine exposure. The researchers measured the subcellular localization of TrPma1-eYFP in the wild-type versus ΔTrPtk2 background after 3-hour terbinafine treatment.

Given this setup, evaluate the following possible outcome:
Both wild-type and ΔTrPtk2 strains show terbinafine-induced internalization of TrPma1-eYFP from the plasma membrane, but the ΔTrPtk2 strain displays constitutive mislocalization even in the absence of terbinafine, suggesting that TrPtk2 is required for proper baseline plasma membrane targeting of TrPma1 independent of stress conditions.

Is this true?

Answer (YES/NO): NO